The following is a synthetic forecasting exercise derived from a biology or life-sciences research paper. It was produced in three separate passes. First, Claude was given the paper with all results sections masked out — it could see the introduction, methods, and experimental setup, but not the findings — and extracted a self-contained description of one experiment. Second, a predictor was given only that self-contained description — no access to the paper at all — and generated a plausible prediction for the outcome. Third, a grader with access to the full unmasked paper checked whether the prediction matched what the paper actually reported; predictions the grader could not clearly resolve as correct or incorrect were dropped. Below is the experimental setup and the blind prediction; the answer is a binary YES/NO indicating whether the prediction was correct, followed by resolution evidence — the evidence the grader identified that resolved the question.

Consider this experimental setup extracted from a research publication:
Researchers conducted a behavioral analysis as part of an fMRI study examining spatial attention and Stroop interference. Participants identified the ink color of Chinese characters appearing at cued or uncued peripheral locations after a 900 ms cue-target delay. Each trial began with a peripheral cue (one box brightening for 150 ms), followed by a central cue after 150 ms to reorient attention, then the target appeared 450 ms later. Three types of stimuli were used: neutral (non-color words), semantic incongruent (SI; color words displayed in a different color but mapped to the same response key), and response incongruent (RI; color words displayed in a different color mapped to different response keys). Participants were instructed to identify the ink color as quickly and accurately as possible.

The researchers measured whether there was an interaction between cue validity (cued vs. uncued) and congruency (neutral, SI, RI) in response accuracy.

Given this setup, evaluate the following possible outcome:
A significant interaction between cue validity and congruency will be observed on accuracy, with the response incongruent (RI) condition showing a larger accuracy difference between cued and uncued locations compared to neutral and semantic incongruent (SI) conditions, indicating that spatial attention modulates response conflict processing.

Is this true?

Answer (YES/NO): NO